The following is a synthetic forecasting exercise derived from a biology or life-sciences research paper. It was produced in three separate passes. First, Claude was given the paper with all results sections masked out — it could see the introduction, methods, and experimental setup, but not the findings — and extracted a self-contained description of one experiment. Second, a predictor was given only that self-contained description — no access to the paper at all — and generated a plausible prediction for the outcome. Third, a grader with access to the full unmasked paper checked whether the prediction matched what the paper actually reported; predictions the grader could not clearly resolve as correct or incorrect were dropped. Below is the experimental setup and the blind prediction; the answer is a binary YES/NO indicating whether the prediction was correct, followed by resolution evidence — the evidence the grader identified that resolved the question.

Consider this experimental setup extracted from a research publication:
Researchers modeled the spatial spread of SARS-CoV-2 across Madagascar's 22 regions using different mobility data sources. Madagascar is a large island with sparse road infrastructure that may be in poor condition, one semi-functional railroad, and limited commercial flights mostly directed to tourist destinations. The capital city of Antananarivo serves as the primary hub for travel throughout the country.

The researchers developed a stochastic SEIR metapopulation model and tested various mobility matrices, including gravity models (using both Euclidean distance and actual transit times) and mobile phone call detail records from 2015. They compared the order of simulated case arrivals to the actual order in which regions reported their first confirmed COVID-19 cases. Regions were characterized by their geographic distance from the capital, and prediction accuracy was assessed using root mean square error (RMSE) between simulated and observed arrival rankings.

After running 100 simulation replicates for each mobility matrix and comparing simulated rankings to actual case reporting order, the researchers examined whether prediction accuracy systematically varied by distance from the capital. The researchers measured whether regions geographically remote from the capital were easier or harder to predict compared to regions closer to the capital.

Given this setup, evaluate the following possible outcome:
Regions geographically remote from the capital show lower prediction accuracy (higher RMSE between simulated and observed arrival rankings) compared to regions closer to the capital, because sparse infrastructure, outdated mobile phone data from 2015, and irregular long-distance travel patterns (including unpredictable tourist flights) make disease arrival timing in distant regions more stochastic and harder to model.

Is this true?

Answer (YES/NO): YES